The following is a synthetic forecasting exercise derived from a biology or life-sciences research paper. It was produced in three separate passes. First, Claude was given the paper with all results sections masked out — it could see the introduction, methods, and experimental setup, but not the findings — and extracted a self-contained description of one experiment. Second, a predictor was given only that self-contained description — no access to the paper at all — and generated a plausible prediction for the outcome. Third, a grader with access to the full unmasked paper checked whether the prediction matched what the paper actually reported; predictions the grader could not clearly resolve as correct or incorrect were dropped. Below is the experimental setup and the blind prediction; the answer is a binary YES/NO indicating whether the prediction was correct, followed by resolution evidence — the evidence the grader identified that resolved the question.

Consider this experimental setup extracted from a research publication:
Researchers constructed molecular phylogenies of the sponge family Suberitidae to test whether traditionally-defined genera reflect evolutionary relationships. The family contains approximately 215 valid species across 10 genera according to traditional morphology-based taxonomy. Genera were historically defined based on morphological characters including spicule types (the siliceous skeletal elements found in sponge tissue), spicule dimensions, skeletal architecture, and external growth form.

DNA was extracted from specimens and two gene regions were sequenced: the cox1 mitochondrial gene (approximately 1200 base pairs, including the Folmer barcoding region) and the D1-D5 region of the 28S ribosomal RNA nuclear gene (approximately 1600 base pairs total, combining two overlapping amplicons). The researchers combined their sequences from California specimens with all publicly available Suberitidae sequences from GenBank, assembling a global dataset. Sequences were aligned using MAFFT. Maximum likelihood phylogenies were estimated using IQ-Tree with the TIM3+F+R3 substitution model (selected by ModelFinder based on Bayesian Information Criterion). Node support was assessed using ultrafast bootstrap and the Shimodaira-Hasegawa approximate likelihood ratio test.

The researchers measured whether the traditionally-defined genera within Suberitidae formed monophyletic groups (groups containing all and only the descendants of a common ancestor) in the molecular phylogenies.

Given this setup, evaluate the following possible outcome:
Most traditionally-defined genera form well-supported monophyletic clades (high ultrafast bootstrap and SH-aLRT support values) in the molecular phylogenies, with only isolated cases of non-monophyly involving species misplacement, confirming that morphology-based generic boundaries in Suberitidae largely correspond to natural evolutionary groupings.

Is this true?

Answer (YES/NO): NO